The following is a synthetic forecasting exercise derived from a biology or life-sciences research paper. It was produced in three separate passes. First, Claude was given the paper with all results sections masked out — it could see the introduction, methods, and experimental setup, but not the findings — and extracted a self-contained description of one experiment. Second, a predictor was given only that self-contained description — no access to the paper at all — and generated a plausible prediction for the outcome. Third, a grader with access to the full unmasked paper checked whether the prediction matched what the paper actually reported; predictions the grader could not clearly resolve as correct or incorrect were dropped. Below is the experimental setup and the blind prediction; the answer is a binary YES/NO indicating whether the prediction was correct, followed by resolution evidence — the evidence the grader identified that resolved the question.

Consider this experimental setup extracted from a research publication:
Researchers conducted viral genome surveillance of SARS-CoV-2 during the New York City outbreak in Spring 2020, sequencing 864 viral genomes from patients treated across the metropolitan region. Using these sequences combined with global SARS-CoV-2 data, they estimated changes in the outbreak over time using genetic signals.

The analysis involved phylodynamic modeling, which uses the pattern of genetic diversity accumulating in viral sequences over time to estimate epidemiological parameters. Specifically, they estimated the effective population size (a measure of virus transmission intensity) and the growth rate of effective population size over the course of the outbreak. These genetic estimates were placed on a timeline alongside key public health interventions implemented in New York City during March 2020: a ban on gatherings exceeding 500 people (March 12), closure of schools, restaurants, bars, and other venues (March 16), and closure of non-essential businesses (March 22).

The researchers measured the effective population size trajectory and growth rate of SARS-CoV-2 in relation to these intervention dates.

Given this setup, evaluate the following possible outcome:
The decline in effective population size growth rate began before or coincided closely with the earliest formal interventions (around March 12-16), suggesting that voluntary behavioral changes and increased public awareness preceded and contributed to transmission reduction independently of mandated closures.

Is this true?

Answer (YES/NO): YES